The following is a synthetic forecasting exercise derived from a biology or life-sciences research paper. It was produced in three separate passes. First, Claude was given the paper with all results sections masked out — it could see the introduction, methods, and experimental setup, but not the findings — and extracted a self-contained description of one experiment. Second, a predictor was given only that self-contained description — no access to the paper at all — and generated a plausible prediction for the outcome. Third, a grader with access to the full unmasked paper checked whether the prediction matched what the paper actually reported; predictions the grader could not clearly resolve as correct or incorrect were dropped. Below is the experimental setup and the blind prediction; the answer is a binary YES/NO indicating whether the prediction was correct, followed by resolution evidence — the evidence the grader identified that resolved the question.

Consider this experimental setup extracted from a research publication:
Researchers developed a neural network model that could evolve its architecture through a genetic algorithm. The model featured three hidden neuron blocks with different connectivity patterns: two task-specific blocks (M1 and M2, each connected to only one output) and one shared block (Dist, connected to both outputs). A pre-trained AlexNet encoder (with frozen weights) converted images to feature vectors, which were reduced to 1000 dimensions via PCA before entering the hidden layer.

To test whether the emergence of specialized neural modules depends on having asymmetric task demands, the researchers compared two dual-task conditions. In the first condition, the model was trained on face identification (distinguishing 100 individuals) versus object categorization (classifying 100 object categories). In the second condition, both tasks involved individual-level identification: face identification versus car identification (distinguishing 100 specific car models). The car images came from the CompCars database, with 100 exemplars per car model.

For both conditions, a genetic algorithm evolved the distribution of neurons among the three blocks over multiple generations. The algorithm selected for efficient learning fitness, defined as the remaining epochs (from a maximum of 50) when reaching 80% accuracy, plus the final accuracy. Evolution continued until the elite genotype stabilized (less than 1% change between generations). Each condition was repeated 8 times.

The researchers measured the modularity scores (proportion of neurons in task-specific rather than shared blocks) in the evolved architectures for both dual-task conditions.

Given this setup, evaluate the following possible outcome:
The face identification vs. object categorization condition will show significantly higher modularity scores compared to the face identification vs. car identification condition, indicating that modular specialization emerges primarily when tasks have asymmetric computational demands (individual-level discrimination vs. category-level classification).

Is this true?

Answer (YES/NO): NO